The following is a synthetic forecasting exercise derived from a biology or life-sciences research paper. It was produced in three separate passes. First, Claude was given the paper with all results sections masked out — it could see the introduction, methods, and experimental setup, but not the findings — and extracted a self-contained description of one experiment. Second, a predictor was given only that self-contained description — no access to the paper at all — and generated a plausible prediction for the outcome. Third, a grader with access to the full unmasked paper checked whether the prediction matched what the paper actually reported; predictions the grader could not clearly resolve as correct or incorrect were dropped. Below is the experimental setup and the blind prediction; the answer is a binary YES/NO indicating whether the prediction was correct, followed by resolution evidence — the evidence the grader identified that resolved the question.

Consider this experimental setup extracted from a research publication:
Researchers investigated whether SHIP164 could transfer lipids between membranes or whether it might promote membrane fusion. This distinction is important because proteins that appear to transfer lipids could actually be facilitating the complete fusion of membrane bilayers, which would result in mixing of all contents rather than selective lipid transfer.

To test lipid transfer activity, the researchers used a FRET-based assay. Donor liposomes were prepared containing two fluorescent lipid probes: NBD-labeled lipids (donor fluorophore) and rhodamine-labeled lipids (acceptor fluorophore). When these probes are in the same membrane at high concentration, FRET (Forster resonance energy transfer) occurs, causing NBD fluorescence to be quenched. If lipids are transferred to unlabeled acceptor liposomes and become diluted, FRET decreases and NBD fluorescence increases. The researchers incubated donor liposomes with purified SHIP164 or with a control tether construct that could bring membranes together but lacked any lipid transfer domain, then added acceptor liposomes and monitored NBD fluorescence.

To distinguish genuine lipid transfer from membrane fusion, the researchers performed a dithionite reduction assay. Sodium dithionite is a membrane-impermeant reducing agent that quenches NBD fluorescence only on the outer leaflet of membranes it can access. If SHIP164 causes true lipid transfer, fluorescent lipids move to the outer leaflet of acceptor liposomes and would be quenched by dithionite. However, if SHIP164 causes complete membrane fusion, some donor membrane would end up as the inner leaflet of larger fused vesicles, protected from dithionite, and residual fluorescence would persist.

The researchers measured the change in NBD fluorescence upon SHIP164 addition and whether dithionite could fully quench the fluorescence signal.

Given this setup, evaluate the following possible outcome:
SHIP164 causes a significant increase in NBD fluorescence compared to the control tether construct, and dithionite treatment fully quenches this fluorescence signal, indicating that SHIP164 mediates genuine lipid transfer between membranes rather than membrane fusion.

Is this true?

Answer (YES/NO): YES